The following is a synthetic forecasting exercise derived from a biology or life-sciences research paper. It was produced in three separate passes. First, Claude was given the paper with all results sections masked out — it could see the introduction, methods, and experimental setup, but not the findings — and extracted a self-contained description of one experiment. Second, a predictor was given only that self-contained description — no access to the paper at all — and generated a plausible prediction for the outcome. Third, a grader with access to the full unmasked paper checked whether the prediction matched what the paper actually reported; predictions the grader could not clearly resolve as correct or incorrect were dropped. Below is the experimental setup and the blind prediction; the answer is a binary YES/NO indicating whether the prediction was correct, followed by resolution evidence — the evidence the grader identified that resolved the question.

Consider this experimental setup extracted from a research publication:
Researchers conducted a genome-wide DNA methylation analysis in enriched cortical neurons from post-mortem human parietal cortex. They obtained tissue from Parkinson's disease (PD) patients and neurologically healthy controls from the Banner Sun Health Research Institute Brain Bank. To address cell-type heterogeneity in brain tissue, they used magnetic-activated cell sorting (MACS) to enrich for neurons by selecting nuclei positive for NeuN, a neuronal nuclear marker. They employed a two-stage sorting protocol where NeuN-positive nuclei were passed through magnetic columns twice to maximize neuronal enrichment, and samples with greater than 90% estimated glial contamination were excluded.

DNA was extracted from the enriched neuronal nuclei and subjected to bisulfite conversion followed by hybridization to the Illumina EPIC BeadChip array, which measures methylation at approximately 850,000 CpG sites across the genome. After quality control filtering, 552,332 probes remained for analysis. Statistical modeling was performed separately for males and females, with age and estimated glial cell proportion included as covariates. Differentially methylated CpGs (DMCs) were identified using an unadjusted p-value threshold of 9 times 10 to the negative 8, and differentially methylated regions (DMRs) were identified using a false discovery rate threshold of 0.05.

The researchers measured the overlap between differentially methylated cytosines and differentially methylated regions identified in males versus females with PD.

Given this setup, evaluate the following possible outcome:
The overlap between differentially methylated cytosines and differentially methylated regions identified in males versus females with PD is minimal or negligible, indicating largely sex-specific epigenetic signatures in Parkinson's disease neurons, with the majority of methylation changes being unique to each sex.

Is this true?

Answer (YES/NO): YES